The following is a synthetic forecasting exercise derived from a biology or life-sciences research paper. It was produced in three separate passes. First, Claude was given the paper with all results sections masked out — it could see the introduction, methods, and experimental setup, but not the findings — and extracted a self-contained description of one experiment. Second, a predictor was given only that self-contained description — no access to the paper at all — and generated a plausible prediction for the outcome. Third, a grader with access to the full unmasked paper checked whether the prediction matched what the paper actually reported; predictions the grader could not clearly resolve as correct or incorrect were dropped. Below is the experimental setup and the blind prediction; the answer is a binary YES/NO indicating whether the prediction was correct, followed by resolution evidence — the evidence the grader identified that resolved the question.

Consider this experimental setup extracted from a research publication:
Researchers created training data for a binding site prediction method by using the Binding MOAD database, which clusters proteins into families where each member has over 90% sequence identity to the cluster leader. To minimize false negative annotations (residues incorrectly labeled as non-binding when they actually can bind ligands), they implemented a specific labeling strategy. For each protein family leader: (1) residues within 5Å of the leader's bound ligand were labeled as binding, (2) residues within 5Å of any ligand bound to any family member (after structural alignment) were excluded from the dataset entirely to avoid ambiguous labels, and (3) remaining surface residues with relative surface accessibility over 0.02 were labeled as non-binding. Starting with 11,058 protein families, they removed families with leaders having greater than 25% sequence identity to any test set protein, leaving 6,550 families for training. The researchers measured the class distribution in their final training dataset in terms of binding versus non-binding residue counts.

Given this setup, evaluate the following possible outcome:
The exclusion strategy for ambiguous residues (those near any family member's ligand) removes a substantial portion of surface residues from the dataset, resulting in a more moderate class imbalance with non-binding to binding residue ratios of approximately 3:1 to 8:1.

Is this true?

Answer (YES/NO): NO